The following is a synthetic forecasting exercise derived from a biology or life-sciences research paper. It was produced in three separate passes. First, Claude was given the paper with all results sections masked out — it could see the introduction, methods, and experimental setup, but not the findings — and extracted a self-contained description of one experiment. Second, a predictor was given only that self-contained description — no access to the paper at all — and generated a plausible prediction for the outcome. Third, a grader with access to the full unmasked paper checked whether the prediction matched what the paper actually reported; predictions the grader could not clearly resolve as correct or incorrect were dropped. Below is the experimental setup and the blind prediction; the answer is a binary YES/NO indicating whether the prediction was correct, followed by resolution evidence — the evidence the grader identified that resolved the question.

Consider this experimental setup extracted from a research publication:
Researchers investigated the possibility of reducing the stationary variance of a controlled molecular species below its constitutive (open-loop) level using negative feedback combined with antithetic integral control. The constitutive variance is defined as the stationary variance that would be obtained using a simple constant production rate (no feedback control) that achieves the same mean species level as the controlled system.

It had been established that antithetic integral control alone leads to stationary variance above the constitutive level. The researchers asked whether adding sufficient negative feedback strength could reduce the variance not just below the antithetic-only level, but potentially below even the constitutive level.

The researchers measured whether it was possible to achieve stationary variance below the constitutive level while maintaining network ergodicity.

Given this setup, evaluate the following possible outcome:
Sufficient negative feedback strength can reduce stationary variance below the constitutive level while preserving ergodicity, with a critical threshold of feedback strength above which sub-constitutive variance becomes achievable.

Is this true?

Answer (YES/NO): YES